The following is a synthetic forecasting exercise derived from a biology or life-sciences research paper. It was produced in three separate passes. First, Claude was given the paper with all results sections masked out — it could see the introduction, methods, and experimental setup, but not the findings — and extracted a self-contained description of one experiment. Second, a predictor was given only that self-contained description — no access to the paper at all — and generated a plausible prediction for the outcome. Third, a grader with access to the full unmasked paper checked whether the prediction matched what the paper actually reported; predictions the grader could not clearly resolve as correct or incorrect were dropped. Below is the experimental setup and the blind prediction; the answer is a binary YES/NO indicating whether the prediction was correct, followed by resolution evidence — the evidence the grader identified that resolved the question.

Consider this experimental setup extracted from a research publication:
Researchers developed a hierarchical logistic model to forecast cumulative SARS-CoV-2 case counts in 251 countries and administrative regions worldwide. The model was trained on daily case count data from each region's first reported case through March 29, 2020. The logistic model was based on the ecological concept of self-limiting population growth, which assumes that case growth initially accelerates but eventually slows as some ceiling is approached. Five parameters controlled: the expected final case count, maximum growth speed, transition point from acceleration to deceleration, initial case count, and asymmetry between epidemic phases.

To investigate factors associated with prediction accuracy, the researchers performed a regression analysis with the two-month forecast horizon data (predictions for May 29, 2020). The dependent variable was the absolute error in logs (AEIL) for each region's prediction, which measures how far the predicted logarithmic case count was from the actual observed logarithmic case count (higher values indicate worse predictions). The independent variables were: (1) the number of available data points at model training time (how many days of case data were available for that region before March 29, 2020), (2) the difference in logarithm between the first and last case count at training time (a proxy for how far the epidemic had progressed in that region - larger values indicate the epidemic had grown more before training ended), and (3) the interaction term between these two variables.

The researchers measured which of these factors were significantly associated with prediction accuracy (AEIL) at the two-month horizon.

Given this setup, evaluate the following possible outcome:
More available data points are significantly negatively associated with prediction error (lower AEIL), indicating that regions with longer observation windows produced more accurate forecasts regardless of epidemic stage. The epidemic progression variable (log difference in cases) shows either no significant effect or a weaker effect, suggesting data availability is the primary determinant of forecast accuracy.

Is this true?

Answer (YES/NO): NO